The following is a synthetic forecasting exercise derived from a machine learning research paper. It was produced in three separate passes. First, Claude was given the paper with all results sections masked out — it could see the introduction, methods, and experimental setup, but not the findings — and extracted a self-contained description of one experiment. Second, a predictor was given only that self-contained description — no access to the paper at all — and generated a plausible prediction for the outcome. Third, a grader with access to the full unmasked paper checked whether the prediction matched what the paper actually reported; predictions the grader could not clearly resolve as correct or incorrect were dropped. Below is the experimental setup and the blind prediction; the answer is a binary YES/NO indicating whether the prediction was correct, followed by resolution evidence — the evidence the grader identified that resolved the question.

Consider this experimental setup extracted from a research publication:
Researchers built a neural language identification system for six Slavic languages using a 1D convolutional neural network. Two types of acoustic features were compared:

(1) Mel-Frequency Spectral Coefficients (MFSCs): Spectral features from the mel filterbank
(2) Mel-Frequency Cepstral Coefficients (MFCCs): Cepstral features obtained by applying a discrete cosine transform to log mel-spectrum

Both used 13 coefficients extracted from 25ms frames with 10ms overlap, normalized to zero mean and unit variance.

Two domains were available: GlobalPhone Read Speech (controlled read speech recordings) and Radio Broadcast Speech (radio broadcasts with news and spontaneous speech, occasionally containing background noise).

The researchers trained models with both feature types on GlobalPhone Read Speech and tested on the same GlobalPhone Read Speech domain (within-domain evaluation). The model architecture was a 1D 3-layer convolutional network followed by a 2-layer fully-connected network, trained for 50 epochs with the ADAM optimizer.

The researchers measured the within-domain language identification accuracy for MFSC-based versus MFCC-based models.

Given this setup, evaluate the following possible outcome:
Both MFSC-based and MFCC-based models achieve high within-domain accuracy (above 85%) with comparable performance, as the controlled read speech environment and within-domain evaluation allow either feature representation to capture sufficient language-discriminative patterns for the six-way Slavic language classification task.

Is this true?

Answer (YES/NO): YES